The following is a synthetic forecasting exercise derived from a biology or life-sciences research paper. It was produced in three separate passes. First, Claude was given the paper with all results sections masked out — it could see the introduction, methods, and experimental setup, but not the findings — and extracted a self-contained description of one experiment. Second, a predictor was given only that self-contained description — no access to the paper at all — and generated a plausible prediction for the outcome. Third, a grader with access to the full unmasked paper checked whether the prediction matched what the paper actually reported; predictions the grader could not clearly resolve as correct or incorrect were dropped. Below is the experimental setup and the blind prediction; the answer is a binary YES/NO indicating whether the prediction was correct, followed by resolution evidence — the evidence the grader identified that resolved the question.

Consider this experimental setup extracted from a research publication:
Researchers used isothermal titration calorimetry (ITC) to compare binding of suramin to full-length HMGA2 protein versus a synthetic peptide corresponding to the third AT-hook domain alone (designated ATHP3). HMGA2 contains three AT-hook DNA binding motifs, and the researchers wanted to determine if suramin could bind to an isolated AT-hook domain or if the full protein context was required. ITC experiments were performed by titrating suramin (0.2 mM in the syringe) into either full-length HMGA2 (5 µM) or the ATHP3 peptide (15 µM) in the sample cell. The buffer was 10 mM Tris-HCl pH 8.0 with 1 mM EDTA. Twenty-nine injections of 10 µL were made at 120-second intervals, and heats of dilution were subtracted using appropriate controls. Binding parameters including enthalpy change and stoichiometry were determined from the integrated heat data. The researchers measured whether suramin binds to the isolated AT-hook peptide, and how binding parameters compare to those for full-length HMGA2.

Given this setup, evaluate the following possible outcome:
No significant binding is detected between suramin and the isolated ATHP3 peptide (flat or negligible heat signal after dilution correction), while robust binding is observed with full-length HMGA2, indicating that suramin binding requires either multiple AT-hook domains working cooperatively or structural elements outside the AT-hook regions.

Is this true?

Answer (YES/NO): NO